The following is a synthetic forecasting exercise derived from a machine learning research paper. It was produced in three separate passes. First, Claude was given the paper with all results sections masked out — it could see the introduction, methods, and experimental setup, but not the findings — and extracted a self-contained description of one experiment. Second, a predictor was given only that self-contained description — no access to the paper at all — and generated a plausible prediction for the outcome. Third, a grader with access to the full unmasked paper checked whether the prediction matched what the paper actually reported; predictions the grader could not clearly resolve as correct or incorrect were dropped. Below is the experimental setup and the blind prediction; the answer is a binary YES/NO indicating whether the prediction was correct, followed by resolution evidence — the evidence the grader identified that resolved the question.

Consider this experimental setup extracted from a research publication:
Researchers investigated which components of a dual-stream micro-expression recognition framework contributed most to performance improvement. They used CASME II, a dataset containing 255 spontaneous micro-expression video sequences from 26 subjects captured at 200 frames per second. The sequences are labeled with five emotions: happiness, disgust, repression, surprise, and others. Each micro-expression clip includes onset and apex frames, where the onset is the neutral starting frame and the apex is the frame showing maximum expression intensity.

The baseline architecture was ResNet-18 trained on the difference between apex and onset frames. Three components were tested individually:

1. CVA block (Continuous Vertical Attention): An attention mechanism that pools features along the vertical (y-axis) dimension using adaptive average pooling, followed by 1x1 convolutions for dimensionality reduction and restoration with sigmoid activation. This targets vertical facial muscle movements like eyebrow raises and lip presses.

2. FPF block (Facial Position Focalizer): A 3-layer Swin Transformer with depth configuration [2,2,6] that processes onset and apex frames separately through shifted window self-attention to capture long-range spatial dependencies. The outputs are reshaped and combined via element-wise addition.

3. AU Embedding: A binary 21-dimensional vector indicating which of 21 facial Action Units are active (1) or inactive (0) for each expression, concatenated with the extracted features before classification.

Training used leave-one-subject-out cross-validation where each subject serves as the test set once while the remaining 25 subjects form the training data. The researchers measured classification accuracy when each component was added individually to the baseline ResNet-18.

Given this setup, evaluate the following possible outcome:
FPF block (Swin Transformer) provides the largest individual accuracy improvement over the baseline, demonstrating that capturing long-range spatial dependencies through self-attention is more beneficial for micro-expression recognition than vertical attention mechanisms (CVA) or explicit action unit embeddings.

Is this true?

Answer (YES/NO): NO